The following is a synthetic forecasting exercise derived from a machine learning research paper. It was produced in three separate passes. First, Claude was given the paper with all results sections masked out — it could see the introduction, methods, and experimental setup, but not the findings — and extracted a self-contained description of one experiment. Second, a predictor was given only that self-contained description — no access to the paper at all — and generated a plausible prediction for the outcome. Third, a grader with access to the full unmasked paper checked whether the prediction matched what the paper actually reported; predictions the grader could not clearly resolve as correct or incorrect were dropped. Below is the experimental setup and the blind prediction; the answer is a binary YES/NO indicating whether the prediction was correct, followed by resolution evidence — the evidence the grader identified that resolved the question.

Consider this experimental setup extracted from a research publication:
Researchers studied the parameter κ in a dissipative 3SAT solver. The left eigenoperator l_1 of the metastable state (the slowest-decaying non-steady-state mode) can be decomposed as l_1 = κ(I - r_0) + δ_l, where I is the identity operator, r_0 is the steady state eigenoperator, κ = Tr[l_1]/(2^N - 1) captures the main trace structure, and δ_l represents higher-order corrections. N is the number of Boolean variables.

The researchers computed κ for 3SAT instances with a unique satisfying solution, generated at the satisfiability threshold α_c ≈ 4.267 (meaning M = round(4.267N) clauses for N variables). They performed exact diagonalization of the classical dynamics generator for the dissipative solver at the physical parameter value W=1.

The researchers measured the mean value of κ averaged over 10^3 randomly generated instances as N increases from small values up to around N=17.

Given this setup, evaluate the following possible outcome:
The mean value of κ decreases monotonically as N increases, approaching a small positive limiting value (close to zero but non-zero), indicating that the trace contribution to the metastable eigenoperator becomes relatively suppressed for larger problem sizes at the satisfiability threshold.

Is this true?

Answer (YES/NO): NO